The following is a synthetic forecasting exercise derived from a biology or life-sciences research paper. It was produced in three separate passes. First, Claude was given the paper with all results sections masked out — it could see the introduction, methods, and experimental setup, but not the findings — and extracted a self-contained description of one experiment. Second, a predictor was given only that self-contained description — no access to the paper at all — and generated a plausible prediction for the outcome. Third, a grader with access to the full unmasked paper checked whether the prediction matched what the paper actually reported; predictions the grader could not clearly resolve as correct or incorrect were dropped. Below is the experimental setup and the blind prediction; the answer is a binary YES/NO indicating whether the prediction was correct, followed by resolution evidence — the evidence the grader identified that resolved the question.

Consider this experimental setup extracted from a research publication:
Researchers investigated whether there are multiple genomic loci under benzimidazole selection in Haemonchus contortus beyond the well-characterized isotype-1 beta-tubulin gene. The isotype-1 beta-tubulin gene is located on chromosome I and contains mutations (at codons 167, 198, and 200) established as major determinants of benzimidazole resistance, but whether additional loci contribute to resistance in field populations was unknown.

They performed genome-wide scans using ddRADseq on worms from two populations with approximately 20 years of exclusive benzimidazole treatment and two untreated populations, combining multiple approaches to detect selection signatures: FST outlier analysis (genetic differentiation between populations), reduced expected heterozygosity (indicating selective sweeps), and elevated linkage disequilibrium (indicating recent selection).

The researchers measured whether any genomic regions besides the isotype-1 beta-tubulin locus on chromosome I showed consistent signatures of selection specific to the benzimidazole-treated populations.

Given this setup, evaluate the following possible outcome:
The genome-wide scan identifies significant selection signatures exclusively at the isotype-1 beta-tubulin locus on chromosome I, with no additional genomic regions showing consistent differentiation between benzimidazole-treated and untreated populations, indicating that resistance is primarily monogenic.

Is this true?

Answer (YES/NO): NO